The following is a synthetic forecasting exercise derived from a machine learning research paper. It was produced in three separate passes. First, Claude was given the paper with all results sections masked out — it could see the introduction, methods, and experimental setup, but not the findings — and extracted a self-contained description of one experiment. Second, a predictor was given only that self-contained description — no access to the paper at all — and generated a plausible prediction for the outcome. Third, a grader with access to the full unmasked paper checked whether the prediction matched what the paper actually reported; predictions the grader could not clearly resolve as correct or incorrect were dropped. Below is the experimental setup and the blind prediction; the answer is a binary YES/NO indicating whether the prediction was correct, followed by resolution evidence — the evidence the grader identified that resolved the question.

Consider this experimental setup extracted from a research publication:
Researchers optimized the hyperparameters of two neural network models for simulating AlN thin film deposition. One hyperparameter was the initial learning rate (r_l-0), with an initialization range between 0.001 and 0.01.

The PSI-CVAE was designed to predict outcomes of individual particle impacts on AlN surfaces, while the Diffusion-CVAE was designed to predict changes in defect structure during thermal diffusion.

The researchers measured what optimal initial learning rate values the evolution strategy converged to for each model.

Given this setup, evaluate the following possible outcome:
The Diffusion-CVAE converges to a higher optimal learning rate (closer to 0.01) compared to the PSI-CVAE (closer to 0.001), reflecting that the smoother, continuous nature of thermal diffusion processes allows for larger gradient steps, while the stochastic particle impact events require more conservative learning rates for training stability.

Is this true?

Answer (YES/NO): NO